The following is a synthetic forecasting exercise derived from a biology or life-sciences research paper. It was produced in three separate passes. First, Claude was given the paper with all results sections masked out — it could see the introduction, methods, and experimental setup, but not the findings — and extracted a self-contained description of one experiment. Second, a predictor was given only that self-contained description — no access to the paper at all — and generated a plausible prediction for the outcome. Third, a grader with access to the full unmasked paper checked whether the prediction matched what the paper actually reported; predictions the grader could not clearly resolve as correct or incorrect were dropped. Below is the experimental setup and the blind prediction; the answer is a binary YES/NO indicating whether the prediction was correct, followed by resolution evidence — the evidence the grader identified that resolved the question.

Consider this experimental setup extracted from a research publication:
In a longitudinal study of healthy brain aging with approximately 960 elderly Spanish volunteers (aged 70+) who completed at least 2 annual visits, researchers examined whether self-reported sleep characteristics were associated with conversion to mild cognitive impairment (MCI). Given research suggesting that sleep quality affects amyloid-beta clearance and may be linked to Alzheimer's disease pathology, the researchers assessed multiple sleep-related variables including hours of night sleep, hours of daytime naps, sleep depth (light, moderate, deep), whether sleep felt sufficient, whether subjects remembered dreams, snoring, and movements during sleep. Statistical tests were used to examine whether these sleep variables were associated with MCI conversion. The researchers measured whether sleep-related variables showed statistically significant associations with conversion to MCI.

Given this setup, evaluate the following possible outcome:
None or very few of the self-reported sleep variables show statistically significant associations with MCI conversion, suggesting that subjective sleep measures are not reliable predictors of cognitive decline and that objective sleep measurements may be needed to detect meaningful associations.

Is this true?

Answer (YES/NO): YES